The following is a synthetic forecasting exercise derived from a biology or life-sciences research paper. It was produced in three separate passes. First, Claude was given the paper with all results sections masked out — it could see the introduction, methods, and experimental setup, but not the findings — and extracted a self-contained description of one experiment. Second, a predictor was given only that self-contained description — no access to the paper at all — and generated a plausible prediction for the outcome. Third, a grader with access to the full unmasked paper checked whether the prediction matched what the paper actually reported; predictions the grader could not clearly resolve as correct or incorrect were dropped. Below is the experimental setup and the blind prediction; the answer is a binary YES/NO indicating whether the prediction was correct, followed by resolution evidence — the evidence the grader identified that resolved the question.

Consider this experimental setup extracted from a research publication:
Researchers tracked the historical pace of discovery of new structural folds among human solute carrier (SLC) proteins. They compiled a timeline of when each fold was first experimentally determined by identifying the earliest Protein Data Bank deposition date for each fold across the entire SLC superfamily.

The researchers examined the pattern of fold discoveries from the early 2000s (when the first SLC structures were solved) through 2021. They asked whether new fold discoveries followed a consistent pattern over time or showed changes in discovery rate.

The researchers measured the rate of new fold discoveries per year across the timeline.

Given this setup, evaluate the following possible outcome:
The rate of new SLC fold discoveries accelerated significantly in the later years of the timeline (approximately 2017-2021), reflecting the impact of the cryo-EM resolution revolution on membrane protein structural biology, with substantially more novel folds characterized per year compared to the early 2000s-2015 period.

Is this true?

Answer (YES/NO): NO